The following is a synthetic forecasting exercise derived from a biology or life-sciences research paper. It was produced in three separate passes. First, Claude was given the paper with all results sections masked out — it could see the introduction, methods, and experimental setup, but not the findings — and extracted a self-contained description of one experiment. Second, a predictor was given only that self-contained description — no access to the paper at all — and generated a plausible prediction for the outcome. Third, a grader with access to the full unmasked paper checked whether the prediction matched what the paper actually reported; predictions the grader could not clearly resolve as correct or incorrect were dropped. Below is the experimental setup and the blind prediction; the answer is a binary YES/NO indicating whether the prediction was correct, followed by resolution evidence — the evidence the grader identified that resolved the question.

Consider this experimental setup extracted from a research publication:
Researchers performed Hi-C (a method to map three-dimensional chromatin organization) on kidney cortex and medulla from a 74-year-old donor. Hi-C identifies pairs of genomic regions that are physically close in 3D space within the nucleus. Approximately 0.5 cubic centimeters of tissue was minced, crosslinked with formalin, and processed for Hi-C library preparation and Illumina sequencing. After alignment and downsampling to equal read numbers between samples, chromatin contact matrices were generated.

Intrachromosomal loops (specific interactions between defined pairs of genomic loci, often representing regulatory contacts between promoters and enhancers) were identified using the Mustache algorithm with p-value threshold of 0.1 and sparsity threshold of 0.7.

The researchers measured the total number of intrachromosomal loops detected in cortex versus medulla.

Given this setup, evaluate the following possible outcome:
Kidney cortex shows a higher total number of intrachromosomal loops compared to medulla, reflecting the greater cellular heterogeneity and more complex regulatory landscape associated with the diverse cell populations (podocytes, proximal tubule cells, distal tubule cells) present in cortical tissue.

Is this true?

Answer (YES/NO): NO